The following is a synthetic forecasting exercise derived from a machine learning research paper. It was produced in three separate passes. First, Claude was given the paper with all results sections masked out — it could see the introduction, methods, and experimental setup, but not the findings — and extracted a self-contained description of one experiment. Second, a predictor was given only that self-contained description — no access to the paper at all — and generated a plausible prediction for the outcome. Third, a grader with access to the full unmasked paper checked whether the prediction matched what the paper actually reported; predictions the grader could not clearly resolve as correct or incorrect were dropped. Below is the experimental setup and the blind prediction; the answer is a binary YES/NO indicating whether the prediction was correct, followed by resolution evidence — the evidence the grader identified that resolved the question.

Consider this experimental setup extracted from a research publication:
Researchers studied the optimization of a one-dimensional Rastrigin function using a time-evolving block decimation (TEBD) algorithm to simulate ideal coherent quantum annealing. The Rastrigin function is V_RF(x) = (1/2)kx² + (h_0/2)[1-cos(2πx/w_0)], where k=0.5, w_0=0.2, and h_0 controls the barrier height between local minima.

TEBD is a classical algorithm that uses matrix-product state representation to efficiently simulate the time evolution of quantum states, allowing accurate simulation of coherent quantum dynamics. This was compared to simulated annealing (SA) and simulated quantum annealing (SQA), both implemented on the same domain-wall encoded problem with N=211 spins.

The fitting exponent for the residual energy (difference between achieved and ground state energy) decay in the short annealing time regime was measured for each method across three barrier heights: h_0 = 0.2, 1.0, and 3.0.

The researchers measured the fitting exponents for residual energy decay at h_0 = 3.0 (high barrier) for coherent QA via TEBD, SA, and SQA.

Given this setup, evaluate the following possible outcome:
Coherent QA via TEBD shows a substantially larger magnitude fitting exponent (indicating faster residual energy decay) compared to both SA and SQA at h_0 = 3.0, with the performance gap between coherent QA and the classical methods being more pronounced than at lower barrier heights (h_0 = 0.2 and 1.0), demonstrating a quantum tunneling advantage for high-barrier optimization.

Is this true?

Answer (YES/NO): YES